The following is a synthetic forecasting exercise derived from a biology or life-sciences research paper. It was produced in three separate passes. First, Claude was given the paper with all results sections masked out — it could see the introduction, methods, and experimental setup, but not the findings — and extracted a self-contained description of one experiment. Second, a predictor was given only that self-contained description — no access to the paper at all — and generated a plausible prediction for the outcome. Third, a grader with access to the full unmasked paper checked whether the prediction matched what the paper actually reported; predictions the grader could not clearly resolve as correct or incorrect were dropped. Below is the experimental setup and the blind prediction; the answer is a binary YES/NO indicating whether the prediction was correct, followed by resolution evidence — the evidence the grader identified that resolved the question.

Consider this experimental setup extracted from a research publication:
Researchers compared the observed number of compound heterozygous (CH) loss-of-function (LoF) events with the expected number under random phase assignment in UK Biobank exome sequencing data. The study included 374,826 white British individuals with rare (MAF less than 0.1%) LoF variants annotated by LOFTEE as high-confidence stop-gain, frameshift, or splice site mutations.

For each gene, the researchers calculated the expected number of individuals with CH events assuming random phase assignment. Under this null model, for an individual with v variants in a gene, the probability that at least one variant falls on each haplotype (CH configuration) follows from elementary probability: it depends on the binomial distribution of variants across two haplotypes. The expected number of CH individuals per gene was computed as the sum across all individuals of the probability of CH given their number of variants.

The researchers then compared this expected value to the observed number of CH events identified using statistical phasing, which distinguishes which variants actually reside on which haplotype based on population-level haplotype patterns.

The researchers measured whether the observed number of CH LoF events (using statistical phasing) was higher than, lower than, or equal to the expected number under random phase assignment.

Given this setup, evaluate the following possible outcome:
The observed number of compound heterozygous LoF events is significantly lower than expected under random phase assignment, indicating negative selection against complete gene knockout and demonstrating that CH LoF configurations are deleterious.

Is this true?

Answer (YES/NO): YES